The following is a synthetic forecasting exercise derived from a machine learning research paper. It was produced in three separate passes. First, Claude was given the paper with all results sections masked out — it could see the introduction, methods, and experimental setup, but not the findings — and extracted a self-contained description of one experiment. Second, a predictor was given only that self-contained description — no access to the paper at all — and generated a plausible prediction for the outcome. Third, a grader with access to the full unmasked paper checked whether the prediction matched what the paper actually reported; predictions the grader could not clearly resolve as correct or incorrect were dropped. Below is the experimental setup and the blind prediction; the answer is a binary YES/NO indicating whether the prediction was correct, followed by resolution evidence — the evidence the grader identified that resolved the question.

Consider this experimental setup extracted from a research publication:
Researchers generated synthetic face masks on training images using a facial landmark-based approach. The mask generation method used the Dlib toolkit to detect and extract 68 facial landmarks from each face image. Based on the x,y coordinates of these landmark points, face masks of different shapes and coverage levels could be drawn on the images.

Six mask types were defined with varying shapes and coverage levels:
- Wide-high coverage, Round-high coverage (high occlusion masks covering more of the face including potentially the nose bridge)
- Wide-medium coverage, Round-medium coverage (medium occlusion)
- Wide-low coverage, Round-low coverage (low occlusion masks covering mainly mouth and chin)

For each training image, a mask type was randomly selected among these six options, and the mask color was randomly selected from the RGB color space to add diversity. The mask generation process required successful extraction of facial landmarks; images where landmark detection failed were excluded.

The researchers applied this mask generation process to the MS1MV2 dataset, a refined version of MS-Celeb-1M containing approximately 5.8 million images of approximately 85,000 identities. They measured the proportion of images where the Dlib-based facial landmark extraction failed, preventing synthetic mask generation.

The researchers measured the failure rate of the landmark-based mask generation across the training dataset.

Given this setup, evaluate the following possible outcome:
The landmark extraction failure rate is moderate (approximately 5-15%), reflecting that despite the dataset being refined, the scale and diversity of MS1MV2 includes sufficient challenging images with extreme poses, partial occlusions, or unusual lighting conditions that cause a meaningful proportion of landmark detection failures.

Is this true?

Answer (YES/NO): NO